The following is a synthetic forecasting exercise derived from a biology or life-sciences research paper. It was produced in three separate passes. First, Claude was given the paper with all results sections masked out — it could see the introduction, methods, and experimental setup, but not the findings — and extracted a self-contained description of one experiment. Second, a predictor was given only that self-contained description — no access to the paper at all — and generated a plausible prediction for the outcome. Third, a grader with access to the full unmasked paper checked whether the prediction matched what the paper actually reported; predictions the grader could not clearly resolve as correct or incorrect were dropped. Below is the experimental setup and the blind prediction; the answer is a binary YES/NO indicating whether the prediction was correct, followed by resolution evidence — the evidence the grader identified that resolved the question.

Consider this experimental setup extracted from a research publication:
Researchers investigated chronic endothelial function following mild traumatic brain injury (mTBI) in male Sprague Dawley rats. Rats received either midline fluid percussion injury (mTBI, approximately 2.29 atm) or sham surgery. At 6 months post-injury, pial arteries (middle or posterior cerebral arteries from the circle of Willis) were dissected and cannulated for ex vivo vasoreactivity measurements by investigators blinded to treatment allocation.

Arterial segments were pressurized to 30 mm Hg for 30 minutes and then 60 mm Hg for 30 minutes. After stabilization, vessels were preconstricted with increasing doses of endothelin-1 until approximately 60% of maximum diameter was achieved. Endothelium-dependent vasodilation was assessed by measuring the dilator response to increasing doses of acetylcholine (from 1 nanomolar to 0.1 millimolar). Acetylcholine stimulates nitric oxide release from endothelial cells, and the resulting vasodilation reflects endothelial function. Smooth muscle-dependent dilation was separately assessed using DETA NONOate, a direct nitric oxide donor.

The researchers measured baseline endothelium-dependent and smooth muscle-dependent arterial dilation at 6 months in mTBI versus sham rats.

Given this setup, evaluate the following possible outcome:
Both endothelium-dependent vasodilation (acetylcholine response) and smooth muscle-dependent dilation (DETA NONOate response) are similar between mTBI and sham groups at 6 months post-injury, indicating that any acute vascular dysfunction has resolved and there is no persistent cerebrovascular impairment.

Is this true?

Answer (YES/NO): NO